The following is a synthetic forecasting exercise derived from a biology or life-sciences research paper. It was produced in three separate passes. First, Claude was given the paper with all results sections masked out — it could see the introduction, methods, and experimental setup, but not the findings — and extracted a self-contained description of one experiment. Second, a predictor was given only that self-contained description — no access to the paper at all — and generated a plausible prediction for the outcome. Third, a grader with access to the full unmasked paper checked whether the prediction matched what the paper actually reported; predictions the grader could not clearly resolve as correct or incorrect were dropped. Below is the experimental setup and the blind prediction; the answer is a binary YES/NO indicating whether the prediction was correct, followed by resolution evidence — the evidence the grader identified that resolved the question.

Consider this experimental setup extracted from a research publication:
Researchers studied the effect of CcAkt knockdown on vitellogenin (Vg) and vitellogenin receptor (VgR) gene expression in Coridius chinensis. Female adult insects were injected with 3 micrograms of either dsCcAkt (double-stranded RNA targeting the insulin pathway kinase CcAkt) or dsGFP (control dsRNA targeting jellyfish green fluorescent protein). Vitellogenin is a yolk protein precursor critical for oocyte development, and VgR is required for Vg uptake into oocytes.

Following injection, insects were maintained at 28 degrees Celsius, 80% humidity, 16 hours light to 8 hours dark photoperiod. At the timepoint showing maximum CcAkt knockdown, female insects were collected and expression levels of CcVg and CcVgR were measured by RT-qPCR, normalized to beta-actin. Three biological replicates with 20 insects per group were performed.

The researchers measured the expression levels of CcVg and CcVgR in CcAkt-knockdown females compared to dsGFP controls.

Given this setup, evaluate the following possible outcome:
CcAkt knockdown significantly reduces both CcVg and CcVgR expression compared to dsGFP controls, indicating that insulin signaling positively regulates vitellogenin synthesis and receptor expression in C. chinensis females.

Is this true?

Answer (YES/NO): YES